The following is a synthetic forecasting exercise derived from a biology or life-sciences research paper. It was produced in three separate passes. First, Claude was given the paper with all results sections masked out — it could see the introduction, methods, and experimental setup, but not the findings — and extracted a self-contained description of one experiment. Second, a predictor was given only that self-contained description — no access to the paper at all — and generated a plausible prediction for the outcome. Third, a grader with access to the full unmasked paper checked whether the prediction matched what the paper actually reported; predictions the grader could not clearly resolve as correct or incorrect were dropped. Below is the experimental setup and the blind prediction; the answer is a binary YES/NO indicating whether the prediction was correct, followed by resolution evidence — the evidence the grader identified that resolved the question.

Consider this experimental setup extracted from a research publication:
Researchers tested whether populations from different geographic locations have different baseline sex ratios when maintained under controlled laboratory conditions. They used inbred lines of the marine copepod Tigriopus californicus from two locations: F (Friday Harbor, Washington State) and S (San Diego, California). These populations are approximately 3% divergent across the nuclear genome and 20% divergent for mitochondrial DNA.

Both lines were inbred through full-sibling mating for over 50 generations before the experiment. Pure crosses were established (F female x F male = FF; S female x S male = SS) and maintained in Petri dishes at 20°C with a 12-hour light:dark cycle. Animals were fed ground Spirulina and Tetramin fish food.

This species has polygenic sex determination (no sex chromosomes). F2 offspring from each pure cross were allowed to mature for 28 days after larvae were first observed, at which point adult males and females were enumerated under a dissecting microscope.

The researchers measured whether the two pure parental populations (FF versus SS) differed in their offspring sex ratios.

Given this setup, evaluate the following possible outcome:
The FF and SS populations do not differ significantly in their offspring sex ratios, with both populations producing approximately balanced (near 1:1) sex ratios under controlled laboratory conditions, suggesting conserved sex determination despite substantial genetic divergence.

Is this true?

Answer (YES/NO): NO